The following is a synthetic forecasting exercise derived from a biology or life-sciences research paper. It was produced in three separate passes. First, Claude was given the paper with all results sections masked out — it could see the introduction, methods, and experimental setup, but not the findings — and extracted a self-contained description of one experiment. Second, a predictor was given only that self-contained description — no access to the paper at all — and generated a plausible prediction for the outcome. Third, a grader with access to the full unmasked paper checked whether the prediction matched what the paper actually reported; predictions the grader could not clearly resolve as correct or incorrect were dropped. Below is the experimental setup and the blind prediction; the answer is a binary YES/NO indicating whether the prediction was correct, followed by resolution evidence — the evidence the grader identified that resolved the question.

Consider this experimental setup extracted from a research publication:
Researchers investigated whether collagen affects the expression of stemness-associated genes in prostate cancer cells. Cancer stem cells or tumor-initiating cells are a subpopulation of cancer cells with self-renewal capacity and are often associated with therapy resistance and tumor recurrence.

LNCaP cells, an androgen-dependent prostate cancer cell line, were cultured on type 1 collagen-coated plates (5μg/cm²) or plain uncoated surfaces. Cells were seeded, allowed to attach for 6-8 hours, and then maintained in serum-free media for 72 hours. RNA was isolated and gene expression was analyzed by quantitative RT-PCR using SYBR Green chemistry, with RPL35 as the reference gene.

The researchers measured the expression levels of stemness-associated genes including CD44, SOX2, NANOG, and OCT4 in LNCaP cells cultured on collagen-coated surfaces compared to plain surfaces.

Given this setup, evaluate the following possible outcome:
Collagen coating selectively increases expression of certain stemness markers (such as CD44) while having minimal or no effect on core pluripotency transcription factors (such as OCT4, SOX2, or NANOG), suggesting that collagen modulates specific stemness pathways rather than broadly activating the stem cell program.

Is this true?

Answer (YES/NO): NO